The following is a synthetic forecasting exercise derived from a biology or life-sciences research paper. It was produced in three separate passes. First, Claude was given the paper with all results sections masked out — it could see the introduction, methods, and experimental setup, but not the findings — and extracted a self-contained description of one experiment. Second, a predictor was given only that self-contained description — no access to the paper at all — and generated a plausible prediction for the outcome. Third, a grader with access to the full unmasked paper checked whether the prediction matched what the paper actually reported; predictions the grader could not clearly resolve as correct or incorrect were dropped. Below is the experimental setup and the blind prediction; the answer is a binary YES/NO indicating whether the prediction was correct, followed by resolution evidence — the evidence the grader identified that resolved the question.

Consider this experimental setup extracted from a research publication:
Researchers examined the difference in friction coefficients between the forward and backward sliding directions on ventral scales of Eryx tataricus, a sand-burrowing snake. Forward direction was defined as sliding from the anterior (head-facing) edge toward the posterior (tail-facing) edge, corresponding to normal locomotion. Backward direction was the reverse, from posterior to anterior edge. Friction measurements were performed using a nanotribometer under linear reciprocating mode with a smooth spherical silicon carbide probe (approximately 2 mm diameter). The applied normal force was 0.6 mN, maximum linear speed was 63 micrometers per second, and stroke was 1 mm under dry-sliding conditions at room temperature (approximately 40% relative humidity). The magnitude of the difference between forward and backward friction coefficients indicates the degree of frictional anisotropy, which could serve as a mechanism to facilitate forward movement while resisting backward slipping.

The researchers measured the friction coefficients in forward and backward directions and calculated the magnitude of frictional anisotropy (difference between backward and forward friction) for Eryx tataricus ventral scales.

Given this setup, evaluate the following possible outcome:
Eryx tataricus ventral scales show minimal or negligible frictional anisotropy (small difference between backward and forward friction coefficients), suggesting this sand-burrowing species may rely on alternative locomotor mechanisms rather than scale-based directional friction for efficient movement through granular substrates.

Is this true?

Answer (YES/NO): NO